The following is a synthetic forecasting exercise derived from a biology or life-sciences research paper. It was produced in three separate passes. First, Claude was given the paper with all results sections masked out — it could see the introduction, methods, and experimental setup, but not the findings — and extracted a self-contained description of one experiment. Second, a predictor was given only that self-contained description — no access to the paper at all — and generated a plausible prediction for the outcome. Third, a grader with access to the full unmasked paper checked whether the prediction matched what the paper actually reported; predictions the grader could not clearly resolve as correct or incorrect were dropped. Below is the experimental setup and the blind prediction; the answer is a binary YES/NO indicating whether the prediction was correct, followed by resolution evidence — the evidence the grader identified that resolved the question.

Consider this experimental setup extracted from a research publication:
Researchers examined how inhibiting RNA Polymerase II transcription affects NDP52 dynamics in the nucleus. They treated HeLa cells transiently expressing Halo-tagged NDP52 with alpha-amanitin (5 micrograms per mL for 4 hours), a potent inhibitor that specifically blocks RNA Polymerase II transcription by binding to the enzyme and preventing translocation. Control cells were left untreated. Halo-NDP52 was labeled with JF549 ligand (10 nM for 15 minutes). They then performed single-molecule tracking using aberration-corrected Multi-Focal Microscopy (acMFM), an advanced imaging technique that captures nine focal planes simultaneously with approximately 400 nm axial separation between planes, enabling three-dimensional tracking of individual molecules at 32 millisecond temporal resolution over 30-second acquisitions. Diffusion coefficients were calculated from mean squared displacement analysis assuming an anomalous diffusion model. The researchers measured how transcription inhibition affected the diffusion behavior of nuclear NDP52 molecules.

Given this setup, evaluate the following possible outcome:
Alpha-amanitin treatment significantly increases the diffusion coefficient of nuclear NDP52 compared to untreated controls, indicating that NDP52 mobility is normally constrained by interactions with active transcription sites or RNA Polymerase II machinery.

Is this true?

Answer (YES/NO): YES